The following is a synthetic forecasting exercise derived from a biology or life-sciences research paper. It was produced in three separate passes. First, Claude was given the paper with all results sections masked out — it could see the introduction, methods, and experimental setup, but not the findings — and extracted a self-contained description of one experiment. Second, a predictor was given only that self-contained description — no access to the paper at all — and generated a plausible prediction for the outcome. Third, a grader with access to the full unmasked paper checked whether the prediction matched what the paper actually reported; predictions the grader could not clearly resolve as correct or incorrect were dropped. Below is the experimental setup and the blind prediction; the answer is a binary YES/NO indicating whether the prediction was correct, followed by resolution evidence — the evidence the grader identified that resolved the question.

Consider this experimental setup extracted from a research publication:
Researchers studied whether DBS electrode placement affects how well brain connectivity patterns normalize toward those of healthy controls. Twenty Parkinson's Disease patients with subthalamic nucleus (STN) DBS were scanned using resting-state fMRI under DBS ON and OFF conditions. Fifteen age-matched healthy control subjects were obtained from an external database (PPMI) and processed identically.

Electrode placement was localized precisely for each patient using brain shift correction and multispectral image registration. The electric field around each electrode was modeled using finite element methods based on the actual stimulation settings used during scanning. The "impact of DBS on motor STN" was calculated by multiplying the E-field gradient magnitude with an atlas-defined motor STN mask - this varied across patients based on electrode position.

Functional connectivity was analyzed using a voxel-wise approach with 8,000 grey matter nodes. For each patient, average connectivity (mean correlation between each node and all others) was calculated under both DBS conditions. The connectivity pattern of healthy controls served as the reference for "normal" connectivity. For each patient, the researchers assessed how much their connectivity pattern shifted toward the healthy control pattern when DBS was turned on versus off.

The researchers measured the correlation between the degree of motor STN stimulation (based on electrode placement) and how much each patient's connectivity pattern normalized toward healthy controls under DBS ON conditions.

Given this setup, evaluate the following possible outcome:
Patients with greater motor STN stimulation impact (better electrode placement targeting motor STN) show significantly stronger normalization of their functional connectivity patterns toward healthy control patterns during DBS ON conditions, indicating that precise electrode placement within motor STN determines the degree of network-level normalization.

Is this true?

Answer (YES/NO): YES